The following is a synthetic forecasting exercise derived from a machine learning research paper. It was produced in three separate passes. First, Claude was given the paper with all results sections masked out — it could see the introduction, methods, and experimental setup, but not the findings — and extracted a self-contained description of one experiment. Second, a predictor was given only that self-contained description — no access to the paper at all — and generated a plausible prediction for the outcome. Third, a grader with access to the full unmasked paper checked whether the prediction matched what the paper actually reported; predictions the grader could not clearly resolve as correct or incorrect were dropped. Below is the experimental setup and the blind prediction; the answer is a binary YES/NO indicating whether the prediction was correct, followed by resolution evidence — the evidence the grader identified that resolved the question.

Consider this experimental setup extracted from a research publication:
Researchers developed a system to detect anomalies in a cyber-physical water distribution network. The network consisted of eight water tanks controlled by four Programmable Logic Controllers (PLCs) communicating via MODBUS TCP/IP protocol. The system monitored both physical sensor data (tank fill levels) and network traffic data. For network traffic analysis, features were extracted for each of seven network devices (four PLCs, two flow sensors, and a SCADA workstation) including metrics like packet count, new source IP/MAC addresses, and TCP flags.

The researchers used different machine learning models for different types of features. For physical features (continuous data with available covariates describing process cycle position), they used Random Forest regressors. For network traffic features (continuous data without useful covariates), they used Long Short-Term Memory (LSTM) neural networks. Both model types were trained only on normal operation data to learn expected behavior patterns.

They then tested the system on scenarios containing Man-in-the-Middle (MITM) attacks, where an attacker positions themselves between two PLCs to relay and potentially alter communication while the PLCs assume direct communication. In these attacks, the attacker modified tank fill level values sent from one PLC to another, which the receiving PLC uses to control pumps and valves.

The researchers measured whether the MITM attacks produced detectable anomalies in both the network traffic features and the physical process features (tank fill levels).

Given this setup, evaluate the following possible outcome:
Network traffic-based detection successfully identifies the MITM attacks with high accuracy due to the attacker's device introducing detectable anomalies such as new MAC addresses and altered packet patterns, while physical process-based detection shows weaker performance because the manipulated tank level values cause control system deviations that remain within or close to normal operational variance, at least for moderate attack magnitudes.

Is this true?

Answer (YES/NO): NO